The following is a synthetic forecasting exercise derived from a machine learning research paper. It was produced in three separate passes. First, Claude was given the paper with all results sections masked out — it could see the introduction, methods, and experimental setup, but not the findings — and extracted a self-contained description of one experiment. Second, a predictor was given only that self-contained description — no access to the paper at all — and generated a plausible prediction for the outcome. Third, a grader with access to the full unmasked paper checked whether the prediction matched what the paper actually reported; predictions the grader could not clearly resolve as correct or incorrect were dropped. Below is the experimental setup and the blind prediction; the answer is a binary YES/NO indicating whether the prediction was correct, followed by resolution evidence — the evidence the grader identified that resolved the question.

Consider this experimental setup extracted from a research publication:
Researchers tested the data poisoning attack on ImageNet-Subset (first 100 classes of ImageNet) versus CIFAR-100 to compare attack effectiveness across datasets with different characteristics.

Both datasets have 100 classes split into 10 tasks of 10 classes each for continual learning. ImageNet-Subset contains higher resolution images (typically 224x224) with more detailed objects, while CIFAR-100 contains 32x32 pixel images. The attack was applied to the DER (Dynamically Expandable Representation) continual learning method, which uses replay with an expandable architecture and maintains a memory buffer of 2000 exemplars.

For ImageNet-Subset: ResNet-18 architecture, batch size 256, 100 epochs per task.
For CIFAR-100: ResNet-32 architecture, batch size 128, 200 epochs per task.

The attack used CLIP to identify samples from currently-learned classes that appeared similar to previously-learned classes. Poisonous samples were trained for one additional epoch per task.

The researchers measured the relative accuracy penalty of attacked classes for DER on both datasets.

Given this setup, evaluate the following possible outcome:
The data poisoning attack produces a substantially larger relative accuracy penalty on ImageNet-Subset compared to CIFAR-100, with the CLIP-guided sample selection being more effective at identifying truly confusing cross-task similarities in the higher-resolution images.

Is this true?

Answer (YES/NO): YES